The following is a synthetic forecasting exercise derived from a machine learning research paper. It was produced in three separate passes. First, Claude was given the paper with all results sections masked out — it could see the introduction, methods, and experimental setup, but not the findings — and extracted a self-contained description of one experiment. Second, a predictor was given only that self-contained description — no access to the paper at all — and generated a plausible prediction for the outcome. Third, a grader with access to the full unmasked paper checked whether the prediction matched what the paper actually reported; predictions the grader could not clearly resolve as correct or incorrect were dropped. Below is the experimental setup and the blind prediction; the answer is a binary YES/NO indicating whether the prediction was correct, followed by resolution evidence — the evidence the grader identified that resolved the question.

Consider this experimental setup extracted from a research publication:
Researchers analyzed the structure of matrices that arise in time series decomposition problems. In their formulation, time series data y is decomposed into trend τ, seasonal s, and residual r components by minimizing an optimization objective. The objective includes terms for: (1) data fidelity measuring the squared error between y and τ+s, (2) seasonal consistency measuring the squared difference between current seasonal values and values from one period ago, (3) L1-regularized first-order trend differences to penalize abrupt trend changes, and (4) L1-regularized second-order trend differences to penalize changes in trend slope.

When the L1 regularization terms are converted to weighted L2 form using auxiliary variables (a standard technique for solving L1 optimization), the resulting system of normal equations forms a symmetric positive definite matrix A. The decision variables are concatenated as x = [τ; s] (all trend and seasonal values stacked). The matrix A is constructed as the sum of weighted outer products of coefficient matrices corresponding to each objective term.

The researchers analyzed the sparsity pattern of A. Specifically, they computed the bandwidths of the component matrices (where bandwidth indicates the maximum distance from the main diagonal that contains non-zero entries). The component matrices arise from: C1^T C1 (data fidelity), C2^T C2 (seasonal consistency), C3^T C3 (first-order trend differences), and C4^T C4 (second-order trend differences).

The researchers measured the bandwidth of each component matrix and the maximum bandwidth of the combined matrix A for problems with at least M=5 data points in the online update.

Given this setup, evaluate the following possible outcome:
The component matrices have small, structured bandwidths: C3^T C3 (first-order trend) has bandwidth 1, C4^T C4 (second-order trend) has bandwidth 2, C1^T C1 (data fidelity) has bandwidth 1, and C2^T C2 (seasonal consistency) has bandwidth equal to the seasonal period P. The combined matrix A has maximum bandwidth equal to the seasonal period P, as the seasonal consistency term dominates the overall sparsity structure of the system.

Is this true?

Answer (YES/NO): NO